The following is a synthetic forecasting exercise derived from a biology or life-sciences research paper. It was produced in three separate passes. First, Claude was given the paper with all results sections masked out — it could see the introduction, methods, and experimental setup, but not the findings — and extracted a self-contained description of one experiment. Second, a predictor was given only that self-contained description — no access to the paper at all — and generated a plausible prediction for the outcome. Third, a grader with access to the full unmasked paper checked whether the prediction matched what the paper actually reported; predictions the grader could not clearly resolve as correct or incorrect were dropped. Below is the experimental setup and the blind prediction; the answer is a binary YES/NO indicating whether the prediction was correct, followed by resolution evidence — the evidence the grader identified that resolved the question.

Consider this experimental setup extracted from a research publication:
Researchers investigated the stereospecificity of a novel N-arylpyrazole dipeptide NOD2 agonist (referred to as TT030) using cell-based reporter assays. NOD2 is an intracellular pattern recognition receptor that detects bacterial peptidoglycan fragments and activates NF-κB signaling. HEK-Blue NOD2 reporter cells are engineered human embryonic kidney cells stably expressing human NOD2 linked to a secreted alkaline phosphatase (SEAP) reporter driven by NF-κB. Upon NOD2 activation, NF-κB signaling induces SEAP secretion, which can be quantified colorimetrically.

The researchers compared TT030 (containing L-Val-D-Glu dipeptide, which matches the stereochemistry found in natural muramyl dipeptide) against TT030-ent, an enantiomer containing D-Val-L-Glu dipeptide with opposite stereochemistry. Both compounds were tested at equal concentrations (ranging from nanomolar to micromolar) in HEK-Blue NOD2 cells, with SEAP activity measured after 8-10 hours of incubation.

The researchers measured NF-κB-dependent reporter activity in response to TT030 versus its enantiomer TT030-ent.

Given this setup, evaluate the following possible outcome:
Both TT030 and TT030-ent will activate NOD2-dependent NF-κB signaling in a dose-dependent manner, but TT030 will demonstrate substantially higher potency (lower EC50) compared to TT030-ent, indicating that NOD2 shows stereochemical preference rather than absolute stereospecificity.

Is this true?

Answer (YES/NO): NO